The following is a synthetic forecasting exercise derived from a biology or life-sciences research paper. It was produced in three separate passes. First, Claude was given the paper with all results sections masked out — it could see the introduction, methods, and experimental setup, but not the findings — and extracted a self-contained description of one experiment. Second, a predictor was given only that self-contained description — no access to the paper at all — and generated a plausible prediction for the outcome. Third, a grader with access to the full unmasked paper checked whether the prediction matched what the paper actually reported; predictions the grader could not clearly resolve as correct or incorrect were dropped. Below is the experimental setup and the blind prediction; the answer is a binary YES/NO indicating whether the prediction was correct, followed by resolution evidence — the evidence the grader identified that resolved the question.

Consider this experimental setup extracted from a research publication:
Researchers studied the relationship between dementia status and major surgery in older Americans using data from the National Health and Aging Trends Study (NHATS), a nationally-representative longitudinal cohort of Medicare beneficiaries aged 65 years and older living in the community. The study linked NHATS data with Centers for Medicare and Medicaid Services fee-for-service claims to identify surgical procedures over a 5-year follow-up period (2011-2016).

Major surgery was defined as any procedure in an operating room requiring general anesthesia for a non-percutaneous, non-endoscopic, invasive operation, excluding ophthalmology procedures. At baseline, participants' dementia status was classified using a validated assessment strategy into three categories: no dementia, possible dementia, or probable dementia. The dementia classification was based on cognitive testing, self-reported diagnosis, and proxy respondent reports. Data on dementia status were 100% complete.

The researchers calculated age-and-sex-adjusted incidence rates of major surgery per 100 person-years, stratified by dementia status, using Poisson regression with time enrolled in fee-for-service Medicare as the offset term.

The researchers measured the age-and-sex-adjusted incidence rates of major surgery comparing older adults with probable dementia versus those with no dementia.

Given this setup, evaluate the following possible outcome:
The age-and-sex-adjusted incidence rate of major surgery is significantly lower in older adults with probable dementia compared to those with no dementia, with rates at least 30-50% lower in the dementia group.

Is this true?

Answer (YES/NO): NO